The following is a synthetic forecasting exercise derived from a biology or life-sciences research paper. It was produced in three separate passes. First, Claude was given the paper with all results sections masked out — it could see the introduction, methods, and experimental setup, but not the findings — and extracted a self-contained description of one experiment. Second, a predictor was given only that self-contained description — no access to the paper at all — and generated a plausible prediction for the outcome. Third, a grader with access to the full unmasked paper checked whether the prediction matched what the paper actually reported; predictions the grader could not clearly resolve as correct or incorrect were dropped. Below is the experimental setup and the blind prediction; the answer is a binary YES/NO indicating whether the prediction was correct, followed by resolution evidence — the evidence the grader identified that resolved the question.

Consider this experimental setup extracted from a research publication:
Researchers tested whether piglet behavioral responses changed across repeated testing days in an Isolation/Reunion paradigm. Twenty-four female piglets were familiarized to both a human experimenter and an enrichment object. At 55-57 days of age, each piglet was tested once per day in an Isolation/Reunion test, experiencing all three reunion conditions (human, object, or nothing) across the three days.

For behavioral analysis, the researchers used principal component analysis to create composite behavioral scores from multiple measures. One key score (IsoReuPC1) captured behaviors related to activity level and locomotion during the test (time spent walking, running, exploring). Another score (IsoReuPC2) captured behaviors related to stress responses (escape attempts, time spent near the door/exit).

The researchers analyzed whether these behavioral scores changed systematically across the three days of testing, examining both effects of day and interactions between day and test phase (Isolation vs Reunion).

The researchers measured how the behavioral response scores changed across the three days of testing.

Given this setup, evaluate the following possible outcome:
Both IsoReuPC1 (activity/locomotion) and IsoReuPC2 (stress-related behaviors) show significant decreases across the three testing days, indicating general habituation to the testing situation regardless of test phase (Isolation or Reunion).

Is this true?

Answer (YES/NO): NO